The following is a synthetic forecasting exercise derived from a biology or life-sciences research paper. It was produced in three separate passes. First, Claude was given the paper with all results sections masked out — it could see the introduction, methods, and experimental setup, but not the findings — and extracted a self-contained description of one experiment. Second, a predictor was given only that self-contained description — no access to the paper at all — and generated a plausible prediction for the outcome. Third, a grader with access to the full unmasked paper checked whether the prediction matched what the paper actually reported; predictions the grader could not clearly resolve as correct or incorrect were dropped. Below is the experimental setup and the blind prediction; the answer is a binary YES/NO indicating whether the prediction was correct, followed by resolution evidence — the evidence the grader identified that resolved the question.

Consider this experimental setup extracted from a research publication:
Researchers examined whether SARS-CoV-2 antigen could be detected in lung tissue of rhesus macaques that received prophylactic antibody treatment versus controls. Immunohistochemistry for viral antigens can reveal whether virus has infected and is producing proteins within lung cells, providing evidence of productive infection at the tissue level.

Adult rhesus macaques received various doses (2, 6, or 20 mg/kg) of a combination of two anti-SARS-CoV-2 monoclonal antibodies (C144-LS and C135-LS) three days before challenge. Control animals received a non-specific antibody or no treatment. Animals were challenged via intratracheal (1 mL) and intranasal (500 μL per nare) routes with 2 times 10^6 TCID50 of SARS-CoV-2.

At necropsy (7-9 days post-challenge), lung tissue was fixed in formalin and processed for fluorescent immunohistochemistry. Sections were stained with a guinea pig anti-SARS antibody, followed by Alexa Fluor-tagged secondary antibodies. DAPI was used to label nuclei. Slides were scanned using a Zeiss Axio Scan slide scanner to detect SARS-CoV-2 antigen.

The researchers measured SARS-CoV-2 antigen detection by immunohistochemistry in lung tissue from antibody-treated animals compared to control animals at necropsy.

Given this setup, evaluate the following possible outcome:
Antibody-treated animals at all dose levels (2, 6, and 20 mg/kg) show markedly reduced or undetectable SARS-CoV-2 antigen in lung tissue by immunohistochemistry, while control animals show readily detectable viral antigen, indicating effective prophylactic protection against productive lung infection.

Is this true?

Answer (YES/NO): NO